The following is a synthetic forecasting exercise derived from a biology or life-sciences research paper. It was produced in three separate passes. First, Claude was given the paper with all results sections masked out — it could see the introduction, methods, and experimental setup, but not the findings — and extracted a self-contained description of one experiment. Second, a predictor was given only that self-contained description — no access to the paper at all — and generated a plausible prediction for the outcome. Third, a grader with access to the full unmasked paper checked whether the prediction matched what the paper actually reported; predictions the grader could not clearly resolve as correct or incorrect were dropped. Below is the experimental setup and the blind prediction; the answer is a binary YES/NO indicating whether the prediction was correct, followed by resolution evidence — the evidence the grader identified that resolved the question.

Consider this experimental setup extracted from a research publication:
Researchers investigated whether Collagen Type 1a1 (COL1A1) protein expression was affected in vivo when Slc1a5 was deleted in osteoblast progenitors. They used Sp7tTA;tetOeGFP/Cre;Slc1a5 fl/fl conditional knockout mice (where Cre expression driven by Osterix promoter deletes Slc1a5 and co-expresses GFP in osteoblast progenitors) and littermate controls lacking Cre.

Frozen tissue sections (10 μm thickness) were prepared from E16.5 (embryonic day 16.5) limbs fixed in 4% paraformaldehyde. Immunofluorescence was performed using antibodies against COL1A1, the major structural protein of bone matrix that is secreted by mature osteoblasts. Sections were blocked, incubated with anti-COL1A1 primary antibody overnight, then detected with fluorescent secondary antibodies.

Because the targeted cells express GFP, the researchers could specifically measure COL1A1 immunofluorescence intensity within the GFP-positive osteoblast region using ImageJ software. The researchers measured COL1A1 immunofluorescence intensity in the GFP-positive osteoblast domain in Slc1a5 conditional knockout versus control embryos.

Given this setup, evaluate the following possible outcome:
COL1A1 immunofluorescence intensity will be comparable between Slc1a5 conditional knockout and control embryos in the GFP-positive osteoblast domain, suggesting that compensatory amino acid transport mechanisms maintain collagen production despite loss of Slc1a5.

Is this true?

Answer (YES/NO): NO